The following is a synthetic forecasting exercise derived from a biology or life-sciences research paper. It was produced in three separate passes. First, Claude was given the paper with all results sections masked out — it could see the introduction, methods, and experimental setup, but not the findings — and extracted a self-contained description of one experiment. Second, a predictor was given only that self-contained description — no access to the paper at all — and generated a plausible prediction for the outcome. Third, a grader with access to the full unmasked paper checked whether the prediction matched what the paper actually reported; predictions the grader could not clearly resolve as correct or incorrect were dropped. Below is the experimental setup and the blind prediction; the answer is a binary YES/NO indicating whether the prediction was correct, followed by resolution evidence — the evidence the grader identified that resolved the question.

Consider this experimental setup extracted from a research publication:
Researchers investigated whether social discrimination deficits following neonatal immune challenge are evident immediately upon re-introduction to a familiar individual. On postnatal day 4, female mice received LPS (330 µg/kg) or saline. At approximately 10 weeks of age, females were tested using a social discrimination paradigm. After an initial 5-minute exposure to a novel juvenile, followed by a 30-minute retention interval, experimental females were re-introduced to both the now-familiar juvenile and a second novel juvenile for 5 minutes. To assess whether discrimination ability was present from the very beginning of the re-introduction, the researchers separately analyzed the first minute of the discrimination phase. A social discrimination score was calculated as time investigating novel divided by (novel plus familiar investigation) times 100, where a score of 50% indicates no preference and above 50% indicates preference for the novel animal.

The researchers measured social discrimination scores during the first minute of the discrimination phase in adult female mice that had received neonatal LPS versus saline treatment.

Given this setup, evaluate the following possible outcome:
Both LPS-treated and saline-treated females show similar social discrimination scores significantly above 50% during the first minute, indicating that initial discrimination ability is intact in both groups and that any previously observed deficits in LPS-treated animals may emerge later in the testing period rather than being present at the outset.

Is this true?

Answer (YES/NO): NO